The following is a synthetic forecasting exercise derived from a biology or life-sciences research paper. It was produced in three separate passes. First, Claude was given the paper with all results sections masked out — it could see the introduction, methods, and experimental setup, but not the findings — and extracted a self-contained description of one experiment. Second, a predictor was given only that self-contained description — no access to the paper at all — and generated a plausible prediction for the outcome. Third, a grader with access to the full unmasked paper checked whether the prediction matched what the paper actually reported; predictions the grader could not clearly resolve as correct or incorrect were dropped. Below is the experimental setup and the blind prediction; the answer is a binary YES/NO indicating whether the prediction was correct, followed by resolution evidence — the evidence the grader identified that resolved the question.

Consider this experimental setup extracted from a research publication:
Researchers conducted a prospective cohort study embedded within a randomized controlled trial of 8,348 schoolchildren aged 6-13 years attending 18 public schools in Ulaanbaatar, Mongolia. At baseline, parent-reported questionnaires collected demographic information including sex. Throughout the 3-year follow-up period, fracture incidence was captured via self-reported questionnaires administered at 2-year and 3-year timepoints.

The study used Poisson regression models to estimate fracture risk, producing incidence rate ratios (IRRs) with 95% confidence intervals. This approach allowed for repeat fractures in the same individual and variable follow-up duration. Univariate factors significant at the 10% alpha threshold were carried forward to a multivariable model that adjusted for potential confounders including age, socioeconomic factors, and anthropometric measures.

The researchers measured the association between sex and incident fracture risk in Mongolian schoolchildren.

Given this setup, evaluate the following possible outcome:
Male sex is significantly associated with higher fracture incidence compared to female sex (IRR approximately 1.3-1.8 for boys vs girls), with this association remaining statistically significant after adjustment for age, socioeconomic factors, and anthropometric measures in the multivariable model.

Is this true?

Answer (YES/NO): NO